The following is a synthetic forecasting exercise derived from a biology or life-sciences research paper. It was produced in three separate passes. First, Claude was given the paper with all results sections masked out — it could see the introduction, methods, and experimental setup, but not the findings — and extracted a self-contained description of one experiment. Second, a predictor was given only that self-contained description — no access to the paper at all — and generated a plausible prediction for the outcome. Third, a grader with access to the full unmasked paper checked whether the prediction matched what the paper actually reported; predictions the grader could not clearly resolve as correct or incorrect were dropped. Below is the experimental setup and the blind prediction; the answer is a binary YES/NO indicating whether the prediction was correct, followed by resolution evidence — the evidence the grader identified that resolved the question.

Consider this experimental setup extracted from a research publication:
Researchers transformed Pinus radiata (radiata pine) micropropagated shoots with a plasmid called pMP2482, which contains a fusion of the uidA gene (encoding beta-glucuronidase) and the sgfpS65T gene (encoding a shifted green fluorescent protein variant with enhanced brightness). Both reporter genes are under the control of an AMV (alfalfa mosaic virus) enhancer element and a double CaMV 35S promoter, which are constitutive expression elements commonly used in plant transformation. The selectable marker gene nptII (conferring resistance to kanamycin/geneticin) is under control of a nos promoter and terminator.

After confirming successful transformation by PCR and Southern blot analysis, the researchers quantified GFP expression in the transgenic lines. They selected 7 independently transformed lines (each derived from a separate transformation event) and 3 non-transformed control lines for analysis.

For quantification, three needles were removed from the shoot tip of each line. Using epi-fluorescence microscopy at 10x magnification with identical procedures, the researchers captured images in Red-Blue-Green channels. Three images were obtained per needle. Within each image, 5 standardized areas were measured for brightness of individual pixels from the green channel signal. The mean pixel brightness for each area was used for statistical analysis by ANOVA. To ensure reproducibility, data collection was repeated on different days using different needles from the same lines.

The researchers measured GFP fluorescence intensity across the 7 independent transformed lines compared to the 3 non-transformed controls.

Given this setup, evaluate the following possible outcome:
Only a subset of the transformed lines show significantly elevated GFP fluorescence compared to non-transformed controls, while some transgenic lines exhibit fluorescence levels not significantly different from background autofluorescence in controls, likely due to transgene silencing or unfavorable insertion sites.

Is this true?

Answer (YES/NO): YES